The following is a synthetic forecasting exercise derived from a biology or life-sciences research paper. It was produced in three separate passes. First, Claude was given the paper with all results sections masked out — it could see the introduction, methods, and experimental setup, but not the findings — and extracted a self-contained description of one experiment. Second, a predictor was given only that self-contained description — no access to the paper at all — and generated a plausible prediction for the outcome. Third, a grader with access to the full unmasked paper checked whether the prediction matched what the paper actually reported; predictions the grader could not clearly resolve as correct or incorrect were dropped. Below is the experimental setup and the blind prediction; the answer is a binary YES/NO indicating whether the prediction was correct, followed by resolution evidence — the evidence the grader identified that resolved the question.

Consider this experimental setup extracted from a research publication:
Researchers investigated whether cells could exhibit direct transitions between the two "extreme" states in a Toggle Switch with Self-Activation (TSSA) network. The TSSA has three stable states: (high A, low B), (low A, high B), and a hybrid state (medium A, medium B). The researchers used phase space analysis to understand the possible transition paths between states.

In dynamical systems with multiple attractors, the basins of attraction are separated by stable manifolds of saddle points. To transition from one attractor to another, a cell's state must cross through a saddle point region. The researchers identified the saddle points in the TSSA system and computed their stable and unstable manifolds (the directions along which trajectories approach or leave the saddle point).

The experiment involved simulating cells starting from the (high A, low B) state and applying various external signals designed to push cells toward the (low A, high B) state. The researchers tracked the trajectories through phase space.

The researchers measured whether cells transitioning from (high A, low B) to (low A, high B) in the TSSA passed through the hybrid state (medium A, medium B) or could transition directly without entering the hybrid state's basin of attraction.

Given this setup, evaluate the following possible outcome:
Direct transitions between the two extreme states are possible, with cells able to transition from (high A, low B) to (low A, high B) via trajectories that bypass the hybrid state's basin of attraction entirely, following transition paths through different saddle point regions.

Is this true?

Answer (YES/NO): NO